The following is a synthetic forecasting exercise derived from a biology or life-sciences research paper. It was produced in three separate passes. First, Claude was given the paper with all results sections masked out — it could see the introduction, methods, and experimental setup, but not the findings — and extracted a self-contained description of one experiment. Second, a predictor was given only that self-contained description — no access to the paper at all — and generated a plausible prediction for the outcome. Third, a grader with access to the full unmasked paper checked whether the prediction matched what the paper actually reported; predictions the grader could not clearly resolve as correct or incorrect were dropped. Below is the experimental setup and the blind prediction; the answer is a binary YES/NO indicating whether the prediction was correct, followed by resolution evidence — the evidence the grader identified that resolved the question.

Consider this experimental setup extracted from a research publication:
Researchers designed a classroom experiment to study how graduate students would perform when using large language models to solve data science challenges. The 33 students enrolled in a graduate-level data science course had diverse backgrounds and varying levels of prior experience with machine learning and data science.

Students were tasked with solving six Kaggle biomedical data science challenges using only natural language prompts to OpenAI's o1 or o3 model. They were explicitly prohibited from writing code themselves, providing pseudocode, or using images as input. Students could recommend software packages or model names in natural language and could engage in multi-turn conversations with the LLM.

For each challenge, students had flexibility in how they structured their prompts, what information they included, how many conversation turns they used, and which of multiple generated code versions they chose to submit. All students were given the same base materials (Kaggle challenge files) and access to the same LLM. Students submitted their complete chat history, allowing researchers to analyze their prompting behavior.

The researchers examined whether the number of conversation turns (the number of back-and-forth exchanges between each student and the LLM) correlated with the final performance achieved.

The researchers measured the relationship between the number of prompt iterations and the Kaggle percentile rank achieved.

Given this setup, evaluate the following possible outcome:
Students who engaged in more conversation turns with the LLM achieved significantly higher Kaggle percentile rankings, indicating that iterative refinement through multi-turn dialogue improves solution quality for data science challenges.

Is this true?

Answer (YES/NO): NO